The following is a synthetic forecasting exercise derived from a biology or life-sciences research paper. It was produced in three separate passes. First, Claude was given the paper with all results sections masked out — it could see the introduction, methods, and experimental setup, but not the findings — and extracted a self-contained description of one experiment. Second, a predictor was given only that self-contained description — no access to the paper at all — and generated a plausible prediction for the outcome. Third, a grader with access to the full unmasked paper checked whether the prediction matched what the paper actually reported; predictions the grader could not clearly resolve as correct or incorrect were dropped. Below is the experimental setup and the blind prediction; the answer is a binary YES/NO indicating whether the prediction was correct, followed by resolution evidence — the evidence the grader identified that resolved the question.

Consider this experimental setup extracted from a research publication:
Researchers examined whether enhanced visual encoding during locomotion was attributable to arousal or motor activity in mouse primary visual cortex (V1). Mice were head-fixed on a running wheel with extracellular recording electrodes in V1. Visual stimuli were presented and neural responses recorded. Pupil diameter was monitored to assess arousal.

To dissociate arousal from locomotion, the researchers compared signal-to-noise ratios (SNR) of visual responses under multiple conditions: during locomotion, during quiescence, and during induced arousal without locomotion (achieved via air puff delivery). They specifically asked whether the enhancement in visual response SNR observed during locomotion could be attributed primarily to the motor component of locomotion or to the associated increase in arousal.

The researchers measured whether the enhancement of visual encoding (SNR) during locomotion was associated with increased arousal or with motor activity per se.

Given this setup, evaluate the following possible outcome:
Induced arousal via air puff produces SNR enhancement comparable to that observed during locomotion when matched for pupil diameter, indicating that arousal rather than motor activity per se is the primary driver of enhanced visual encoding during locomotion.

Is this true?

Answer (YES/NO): YES